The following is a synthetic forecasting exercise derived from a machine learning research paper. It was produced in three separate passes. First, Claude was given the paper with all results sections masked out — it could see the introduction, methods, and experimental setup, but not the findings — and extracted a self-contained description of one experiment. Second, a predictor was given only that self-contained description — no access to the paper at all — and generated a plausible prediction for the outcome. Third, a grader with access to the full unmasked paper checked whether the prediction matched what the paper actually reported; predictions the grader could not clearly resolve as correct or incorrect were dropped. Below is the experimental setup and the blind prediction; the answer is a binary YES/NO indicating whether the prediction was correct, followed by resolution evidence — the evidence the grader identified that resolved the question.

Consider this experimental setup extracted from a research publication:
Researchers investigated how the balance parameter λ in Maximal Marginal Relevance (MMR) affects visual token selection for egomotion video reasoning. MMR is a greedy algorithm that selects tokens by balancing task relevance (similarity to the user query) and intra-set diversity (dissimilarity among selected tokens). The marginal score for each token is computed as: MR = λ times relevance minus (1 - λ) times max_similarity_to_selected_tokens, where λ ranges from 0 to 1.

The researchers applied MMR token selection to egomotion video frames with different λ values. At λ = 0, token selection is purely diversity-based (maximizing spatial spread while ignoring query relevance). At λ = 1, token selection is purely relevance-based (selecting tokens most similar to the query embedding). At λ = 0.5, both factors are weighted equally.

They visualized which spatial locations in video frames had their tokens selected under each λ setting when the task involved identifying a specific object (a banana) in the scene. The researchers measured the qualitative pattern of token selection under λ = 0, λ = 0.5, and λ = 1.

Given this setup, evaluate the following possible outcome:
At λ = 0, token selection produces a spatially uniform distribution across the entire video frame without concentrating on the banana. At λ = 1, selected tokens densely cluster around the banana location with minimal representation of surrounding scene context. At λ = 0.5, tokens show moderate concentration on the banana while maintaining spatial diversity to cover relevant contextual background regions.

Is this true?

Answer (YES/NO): YES